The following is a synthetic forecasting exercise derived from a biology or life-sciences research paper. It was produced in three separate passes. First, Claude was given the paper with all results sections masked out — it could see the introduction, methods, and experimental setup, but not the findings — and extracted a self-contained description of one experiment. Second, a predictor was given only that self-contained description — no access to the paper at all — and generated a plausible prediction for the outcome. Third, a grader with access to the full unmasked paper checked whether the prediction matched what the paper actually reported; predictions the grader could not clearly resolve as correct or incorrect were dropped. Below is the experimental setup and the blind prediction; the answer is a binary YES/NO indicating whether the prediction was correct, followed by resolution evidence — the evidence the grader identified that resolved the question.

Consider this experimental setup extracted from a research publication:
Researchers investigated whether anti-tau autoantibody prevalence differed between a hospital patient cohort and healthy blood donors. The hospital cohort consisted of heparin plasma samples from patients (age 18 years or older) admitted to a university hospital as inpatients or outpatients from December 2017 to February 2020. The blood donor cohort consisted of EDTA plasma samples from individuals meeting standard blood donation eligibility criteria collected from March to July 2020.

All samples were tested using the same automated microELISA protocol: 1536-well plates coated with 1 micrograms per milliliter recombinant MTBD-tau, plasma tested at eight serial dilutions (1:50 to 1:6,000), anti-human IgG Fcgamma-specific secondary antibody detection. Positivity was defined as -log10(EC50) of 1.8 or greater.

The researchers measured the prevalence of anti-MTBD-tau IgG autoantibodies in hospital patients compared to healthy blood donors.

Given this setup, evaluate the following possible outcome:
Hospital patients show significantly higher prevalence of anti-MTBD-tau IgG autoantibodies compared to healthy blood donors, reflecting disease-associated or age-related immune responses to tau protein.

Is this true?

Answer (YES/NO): YES